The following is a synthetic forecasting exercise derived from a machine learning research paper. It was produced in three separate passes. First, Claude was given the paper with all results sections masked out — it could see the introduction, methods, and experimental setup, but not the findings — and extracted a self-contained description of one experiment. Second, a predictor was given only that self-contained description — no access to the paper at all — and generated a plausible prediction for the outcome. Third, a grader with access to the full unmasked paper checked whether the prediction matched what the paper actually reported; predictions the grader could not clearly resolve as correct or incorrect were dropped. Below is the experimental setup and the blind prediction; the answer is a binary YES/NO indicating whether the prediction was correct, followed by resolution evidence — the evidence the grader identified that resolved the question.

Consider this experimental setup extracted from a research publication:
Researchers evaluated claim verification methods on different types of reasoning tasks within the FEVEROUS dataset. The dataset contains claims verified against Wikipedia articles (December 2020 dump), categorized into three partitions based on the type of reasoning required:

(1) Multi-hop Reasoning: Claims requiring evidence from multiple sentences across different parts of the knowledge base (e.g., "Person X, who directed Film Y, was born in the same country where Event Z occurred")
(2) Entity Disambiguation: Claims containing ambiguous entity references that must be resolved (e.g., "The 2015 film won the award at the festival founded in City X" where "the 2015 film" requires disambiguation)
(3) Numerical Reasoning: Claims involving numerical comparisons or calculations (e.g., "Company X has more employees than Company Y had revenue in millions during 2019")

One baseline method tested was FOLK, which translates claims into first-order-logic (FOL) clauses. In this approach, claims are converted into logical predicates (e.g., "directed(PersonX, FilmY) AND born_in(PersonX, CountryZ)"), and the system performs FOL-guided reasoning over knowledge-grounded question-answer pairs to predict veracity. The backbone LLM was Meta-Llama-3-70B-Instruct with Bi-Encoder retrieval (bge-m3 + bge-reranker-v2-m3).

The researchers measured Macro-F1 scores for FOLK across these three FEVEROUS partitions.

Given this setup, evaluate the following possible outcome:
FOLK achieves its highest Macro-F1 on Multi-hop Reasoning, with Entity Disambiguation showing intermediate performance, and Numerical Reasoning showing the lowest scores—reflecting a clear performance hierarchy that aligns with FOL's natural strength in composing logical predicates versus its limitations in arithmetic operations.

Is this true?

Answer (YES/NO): NO